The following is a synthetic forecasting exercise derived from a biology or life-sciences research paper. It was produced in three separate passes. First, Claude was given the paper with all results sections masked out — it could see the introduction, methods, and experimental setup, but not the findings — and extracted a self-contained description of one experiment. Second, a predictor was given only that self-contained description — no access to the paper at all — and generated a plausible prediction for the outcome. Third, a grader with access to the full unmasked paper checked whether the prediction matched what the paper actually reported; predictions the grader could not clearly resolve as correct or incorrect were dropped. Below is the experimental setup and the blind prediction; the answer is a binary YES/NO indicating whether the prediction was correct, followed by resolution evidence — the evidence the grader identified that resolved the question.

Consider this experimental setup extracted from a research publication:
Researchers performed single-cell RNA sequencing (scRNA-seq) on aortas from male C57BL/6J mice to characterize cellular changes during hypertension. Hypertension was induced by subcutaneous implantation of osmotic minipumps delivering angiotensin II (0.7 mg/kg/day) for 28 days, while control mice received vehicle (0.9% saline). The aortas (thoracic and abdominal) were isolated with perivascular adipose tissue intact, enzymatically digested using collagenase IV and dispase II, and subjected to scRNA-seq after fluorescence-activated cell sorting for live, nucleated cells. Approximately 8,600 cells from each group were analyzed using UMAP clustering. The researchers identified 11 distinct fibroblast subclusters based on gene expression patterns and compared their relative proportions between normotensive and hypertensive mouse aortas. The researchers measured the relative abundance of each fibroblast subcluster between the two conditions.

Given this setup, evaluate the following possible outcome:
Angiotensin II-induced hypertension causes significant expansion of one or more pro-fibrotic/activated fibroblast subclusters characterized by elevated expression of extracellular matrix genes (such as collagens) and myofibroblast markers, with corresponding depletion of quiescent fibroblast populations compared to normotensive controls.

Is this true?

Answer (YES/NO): NO